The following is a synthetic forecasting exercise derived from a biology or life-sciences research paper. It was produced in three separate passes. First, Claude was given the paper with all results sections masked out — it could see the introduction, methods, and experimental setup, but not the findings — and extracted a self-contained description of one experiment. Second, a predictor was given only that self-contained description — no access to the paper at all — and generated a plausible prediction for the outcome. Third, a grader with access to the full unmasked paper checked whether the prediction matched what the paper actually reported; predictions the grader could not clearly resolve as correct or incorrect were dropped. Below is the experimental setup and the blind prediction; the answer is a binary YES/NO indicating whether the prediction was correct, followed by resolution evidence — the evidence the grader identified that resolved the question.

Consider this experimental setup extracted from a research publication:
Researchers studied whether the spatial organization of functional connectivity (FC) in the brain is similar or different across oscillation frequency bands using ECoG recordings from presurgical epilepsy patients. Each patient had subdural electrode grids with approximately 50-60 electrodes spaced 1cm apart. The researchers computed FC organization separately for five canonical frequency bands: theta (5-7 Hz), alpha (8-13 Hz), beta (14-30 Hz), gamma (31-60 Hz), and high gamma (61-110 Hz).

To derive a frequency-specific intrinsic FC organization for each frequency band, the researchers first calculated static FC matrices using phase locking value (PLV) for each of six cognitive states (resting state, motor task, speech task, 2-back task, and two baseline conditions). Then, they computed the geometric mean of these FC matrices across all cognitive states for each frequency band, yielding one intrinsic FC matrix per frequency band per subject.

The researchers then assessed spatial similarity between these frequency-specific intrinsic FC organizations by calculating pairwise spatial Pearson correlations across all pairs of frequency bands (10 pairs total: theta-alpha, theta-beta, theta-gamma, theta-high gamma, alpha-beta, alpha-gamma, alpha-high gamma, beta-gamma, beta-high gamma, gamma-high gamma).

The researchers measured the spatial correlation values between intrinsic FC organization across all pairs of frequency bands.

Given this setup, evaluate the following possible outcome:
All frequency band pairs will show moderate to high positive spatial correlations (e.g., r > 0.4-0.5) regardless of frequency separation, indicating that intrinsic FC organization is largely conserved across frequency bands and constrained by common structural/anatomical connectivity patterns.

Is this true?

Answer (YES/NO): YES